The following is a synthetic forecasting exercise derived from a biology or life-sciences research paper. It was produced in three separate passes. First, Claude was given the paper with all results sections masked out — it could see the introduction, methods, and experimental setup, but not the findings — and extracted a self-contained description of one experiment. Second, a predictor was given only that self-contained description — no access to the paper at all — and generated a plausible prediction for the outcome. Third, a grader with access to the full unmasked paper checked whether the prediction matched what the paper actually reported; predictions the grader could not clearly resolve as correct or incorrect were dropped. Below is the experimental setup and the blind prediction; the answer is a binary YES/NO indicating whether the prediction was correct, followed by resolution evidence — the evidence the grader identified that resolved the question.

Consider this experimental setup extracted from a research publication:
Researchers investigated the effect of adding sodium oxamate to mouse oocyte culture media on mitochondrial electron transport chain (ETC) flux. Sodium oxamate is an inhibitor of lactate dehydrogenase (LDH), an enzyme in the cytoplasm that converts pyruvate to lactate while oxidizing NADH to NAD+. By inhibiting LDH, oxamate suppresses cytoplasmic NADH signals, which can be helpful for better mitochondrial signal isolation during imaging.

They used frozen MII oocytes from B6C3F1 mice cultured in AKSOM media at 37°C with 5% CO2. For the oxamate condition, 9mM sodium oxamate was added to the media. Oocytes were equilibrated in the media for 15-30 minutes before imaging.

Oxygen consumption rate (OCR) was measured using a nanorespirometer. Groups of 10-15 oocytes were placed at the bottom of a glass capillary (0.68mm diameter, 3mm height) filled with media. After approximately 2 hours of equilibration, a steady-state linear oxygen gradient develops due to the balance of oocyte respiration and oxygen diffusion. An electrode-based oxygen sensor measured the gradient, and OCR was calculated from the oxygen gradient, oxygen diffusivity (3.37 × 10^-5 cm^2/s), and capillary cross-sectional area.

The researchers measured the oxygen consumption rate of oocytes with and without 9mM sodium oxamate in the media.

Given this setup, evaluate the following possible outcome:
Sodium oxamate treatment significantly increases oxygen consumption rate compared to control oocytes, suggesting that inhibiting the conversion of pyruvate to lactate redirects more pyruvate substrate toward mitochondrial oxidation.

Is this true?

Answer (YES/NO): NO